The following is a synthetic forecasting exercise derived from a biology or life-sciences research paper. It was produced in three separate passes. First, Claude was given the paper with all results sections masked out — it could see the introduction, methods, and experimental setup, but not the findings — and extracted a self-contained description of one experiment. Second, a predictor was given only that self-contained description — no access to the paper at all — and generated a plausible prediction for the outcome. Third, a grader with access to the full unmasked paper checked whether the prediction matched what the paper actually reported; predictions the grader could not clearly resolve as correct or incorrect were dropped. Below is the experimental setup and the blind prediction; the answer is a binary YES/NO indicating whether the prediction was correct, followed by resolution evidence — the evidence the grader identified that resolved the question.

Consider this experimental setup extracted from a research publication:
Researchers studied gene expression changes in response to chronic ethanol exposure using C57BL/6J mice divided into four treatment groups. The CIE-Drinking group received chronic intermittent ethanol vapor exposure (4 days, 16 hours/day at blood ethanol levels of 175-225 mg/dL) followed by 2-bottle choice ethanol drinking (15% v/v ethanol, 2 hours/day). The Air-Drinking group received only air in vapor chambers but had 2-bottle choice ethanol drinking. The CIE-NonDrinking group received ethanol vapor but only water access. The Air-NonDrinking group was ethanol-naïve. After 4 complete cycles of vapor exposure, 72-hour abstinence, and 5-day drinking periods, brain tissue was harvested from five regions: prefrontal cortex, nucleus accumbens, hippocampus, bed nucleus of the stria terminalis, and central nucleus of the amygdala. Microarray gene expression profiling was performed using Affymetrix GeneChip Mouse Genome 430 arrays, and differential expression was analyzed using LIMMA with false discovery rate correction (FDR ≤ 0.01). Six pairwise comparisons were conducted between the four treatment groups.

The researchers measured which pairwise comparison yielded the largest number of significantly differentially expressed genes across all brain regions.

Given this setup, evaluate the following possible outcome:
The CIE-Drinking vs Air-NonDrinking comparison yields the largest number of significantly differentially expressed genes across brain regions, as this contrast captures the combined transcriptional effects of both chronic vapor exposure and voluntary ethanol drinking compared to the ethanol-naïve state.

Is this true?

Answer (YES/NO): NO